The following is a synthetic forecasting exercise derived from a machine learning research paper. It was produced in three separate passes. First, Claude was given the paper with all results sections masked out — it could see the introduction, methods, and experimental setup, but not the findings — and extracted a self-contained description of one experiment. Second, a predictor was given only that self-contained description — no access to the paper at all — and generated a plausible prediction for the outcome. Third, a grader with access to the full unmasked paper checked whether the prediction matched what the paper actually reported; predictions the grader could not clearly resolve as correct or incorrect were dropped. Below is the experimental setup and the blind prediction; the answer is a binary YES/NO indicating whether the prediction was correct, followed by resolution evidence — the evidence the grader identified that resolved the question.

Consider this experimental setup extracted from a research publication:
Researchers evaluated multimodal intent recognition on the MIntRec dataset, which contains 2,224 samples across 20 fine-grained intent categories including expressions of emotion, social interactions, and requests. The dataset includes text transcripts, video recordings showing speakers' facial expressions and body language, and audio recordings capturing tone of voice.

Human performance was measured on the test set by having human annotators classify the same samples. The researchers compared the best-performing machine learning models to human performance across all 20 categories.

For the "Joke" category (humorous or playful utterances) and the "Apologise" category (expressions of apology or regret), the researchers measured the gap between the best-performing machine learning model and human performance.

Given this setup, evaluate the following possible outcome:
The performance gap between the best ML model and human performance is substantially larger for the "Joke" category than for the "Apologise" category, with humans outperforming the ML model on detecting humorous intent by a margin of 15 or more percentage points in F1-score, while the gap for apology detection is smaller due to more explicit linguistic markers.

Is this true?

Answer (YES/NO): YES